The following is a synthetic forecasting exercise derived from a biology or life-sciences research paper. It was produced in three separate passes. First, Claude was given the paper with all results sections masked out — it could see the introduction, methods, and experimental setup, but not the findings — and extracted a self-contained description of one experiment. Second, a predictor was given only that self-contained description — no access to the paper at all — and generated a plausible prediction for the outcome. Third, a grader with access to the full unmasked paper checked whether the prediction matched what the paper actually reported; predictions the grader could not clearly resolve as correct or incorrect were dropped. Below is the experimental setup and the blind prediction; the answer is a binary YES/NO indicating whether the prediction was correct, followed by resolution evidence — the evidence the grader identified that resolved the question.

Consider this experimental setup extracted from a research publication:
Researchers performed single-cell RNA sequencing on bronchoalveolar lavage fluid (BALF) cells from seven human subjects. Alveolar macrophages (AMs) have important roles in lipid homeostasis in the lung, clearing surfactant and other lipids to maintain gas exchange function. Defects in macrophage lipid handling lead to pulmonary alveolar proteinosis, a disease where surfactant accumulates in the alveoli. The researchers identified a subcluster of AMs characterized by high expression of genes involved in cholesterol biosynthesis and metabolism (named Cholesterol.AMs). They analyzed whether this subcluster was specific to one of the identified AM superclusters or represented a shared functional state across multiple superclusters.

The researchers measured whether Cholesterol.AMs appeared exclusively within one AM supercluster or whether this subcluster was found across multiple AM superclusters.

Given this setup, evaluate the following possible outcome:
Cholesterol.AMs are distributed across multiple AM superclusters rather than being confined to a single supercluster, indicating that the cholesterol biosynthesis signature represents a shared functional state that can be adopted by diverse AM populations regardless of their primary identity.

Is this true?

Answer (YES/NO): YES